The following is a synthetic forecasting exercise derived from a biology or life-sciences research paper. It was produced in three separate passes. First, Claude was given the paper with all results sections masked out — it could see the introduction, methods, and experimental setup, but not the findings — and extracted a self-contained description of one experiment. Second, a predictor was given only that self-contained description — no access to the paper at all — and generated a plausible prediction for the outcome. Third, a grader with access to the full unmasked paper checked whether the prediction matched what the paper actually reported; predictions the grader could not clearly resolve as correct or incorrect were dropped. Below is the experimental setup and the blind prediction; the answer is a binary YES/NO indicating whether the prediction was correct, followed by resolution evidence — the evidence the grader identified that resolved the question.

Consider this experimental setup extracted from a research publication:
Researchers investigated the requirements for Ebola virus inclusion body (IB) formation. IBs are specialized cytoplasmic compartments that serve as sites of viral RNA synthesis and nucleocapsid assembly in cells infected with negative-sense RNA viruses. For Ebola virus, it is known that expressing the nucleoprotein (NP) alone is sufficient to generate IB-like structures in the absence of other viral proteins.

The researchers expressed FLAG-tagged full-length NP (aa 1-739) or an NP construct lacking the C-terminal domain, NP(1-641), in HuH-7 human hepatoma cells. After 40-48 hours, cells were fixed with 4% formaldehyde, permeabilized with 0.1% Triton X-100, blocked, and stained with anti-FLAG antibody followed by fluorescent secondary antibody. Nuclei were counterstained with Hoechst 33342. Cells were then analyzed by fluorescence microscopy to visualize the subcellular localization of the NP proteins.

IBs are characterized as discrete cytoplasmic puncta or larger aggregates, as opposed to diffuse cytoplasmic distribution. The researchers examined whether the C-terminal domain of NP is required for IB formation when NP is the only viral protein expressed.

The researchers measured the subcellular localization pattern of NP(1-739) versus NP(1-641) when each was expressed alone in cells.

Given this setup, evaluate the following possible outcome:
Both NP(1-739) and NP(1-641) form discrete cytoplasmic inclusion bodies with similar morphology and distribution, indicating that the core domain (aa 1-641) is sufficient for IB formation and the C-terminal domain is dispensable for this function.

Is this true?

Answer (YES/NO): NO